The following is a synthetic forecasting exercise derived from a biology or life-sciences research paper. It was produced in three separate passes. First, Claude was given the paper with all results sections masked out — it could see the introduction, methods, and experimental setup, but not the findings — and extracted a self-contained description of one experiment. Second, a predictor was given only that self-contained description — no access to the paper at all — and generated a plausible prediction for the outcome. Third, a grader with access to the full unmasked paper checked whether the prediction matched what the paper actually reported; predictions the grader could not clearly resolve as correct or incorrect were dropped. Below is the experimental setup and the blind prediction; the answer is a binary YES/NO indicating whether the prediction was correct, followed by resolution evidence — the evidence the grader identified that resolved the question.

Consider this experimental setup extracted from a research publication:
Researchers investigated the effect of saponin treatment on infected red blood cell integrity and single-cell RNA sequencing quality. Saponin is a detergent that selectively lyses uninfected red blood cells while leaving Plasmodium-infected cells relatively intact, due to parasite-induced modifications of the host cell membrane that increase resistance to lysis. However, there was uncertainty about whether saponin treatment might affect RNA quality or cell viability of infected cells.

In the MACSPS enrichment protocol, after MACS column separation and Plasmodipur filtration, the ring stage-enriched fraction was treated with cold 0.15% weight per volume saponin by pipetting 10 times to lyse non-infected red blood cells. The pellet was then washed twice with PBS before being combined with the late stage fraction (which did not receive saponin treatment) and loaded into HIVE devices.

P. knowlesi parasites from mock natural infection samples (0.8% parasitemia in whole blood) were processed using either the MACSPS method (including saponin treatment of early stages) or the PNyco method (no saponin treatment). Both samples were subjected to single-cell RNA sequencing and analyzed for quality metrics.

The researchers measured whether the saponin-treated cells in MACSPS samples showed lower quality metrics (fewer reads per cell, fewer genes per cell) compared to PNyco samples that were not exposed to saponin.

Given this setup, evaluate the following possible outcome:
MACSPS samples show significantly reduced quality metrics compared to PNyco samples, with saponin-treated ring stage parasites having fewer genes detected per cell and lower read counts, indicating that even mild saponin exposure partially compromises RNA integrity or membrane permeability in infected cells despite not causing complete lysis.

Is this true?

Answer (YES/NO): NO